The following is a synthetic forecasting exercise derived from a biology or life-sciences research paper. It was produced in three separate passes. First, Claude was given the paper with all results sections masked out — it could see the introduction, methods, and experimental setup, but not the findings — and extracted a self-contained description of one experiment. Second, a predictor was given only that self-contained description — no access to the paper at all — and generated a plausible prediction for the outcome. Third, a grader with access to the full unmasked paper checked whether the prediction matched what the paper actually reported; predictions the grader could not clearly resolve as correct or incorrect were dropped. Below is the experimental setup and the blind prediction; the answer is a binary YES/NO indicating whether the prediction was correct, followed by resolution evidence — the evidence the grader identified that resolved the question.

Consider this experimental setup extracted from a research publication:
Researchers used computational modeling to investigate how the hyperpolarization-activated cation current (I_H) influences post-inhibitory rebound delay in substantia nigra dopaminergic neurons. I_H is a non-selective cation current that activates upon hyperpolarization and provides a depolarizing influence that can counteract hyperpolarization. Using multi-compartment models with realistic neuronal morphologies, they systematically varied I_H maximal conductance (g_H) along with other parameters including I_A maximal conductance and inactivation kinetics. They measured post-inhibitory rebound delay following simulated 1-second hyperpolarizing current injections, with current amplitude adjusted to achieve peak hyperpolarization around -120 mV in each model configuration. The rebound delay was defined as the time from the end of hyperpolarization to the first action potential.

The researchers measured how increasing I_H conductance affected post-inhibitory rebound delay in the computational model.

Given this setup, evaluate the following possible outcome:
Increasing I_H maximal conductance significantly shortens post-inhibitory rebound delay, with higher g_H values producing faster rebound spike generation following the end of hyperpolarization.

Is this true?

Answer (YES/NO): NO